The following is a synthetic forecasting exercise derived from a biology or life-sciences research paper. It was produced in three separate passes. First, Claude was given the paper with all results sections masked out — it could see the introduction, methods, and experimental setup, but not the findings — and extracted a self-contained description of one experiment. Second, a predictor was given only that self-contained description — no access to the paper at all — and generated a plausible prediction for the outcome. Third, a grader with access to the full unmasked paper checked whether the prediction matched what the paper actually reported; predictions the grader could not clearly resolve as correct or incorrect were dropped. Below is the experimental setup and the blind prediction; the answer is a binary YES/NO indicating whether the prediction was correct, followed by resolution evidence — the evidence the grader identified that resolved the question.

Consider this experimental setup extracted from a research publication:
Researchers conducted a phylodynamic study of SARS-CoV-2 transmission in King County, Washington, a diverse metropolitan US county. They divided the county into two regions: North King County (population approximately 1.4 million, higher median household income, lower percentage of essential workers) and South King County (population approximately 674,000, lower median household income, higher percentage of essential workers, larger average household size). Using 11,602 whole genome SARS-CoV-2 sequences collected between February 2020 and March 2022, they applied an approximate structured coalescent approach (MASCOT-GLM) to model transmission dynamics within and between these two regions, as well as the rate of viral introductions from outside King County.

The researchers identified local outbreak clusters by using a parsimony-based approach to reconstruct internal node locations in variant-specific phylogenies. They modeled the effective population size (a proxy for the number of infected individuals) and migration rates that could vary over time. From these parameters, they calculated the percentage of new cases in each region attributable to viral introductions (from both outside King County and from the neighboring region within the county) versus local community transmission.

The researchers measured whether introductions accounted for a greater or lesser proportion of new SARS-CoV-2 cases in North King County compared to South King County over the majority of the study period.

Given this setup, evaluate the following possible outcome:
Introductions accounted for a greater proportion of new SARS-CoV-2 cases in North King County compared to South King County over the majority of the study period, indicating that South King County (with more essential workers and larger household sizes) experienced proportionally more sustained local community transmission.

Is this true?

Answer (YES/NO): YES